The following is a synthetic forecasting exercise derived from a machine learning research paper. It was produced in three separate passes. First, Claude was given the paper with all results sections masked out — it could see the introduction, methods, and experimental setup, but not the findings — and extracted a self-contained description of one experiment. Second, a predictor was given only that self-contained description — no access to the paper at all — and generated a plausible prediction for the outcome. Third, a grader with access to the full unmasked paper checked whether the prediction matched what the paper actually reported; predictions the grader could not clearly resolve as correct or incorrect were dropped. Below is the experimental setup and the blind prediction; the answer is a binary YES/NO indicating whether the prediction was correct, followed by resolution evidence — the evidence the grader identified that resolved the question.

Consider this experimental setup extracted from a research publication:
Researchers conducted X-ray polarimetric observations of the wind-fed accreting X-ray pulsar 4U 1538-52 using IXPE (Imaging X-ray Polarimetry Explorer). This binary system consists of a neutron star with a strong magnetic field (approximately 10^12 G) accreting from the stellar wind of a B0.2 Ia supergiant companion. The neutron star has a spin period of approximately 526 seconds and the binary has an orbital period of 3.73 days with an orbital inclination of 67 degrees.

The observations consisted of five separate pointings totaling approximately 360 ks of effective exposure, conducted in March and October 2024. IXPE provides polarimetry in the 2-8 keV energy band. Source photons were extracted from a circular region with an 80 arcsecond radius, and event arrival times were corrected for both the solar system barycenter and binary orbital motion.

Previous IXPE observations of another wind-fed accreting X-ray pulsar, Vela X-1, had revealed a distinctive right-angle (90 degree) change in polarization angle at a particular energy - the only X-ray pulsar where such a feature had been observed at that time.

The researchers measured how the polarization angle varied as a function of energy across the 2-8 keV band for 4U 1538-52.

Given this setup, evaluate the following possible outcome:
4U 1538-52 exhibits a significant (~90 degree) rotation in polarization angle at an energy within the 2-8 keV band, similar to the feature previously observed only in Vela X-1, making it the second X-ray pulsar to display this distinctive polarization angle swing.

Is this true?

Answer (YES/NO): NO